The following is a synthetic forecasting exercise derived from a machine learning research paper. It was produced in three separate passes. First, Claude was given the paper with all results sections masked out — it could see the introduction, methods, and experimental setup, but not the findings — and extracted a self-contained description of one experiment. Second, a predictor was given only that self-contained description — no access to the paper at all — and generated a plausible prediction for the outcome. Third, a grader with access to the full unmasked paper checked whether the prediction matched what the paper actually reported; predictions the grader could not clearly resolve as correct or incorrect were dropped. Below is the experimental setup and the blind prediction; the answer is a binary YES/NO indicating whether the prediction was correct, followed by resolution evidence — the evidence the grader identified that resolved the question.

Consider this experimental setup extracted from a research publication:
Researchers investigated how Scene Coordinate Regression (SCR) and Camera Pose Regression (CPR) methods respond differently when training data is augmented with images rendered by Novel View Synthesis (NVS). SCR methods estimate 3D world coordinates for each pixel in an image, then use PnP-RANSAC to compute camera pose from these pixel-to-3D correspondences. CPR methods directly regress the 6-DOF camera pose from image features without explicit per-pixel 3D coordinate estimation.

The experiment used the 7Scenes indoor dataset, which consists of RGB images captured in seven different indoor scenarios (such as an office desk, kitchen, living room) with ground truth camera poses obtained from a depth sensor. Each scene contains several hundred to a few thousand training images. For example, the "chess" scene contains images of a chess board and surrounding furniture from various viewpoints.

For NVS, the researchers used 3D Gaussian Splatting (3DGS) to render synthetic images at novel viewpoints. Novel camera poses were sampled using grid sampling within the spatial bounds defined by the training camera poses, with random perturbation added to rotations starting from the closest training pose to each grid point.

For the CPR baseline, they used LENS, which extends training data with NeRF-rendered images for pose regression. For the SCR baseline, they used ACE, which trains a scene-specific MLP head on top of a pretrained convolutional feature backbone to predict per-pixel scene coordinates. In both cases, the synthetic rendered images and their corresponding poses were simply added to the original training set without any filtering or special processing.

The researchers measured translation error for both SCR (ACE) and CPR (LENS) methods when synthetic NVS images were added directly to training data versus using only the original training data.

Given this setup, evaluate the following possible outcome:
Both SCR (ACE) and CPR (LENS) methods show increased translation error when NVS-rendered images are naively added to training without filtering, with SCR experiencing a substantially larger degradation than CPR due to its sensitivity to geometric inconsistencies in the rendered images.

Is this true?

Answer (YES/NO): NO